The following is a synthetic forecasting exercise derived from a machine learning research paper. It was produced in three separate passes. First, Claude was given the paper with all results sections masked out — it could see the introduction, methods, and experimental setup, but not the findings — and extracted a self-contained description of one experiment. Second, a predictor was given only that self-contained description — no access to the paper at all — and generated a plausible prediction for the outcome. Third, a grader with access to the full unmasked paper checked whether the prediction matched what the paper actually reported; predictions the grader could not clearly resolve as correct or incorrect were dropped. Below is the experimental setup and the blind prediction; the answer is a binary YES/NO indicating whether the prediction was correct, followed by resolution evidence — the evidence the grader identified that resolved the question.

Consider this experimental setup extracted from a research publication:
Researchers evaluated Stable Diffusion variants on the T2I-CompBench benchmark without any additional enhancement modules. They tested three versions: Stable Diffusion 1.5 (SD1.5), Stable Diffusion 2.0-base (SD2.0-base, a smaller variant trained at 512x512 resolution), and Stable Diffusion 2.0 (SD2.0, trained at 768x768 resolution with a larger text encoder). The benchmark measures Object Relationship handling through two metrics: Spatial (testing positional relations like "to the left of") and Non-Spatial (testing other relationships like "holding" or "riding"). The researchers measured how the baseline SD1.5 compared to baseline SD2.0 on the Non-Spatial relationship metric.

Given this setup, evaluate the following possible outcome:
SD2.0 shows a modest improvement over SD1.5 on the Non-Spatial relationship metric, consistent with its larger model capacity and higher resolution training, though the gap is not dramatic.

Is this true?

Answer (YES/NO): NO